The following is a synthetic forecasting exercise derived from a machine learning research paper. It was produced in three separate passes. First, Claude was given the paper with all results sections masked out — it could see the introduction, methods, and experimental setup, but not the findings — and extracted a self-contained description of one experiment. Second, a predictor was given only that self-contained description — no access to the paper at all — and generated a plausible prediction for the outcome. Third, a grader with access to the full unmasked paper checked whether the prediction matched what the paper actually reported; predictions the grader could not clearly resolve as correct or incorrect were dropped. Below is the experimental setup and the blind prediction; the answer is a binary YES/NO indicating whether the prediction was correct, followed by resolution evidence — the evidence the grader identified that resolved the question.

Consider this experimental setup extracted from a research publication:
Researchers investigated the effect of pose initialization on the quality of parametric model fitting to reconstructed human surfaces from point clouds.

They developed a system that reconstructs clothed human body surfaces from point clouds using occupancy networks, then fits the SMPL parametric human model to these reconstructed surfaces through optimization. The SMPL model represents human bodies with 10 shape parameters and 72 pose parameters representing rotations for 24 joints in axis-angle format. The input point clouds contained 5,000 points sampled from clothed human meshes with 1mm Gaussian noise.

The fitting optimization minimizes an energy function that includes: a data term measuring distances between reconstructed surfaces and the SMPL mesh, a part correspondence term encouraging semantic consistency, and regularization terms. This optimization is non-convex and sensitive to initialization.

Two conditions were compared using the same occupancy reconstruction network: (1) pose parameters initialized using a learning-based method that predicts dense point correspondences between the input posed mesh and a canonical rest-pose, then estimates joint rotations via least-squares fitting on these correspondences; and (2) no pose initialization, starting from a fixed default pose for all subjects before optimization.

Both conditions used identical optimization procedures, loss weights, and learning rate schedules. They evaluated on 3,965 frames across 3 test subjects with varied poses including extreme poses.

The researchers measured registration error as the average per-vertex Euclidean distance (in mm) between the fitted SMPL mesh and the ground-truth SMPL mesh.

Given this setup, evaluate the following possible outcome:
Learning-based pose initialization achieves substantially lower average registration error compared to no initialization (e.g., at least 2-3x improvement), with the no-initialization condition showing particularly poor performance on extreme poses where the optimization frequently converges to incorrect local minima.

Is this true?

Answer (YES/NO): NO